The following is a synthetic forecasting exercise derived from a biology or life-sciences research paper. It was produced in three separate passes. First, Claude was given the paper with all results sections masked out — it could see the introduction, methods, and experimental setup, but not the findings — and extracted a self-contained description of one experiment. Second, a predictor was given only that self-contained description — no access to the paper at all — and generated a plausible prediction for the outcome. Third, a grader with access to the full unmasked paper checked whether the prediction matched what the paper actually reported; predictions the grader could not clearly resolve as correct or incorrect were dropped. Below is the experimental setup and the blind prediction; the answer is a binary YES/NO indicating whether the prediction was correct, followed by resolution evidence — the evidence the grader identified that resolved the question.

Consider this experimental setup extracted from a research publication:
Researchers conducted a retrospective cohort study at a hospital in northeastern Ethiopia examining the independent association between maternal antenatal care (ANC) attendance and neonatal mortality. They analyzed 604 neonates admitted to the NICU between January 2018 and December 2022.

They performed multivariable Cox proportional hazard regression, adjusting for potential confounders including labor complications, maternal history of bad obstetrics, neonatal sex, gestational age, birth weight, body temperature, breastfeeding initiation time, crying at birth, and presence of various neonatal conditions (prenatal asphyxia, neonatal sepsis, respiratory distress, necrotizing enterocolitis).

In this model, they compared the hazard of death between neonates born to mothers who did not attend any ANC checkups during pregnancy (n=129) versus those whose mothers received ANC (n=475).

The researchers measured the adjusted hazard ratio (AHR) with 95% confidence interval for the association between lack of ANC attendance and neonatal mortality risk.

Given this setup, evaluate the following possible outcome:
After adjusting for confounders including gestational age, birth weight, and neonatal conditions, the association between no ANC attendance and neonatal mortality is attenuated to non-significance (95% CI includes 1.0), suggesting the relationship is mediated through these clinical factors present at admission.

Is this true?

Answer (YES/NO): NO